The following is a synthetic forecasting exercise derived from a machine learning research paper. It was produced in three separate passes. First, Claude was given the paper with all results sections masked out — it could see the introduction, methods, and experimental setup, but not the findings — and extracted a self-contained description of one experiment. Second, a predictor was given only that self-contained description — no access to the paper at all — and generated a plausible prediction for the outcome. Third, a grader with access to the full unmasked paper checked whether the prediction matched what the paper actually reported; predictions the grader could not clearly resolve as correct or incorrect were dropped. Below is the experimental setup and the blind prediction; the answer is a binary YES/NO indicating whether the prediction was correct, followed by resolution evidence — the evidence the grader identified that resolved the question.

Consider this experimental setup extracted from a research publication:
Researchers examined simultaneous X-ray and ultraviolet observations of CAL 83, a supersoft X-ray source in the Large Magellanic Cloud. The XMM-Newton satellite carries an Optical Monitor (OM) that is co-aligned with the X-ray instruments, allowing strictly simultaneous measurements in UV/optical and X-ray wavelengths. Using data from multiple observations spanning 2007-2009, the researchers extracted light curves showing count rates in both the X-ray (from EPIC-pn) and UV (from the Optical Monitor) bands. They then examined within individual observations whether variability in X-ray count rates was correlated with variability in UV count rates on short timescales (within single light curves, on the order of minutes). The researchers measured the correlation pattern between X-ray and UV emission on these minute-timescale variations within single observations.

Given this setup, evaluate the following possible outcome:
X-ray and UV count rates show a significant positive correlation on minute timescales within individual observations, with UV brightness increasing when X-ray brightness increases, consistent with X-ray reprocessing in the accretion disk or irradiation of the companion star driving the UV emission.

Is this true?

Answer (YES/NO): NO